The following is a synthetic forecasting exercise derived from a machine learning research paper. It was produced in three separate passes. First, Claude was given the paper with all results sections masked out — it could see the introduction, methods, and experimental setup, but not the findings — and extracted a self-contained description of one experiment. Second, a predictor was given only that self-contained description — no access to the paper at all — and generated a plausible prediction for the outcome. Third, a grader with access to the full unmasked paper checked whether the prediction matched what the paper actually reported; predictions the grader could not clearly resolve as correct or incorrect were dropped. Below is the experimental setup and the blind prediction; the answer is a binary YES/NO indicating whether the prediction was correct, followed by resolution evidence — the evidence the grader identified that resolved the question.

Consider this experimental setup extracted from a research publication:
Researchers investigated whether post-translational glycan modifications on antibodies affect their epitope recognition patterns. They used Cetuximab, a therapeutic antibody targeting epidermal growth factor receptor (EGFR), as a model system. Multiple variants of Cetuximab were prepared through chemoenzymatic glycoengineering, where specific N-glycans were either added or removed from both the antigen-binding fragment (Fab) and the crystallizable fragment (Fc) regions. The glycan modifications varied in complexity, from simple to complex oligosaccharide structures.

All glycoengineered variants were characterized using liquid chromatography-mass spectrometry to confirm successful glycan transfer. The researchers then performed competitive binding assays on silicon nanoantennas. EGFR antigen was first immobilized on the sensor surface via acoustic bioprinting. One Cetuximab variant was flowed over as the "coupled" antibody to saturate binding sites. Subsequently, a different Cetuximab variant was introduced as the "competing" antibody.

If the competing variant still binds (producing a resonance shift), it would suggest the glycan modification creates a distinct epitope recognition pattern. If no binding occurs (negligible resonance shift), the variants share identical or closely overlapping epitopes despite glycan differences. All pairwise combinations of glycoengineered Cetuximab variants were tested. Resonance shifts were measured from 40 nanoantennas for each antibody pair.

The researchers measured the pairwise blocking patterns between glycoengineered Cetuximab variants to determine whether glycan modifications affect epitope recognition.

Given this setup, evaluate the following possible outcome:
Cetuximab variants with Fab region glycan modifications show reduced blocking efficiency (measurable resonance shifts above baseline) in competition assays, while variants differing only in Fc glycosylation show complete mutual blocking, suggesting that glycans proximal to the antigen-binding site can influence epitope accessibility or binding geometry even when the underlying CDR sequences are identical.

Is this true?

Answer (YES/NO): NO